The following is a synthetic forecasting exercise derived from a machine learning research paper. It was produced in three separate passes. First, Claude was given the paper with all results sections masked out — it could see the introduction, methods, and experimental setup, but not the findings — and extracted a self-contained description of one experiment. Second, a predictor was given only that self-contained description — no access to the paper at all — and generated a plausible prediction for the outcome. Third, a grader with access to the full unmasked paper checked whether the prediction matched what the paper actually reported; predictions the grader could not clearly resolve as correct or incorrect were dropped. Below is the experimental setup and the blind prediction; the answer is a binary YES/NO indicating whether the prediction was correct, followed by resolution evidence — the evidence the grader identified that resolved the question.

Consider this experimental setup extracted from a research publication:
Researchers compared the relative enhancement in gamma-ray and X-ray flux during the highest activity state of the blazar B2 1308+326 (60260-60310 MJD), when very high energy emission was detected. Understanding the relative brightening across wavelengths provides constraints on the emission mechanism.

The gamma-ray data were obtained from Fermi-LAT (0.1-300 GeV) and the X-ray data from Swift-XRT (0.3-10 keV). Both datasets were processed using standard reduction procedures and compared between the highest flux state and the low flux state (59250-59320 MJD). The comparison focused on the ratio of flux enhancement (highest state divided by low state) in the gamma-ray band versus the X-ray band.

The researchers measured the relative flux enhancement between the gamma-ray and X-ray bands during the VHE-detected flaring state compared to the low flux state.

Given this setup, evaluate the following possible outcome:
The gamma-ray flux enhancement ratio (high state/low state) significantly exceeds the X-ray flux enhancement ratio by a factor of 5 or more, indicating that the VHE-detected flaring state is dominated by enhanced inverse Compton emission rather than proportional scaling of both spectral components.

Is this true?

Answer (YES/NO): NO